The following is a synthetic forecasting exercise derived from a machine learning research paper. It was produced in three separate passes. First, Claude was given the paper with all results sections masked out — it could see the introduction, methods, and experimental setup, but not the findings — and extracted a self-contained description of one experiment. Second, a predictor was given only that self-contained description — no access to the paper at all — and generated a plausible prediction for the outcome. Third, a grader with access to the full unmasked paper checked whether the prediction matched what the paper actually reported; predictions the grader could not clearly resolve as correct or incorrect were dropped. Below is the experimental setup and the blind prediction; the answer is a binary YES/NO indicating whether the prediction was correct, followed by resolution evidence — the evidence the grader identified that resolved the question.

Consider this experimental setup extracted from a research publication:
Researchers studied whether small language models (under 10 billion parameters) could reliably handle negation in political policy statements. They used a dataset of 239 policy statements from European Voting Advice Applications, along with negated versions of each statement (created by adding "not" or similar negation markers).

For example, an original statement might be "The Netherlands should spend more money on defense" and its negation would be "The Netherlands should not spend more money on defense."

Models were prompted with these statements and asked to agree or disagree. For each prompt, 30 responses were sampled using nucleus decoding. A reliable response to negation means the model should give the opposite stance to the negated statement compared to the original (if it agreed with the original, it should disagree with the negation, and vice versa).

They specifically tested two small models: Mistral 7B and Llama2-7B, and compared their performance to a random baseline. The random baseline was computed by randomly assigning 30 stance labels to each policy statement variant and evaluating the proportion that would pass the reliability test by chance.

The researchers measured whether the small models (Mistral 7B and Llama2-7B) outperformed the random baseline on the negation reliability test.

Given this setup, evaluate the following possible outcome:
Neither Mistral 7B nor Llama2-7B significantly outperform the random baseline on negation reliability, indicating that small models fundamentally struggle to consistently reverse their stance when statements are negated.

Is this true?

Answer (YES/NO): YES